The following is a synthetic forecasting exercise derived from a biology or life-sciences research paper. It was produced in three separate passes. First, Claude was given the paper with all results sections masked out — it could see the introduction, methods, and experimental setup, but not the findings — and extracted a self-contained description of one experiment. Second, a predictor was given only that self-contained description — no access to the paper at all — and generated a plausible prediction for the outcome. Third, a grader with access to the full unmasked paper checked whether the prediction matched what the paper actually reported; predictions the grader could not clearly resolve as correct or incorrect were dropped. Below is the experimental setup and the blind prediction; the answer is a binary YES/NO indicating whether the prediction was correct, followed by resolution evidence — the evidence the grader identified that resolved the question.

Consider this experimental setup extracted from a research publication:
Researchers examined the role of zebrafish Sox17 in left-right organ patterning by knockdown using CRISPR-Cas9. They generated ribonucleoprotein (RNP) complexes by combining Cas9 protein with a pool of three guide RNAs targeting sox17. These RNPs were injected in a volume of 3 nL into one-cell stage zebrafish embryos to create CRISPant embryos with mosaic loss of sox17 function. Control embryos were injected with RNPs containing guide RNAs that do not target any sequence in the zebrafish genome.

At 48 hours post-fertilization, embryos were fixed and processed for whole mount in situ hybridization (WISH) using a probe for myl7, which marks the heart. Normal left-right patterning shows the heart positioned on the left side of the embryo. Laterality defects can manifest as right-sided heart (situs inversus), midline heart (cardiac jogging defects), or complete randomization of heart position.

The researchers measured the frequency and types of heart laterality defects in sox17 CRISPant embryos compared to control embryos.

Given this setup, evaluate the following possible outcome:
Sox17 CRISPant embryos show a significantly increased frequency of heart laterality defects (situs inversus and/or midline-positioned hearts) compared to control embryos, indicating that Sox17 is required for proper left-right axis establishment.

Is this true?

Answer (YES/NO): YES